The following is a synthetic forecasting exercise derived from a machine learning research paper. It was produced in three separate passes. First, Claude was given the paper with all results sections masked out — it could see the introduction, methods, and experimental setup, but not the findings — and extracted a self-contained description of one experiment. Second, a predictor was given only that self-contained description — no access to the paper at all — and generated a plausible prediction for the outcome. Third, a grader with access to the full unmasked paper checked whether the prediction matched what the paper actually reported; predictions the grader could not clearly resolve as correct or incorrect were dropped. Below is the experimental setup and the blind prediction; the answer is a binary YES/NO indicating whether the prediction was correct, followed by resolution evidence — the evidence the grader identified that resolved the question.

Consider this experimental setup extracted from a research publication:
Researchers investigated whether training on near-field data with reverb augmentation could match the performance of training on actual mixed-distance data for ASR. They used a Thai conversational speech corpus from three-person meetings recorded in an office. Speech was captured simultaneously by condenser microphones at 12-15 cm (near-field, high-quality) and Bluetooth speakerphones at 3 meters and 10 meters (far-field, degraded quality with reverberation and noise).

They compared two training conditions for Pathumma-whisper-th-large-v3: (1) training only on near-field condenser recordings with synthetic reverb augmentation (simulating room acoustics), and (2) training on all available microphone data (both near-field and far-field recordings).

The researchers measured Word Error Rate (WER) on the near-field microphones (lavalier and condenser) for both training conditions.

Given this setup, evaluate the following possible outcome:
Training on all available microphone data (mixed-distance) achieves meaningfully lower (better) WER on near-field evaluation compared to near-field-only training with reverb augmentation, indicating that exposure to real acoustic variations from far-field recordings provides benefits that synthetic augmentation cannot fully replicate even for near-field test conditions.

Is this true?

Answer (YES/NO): NO